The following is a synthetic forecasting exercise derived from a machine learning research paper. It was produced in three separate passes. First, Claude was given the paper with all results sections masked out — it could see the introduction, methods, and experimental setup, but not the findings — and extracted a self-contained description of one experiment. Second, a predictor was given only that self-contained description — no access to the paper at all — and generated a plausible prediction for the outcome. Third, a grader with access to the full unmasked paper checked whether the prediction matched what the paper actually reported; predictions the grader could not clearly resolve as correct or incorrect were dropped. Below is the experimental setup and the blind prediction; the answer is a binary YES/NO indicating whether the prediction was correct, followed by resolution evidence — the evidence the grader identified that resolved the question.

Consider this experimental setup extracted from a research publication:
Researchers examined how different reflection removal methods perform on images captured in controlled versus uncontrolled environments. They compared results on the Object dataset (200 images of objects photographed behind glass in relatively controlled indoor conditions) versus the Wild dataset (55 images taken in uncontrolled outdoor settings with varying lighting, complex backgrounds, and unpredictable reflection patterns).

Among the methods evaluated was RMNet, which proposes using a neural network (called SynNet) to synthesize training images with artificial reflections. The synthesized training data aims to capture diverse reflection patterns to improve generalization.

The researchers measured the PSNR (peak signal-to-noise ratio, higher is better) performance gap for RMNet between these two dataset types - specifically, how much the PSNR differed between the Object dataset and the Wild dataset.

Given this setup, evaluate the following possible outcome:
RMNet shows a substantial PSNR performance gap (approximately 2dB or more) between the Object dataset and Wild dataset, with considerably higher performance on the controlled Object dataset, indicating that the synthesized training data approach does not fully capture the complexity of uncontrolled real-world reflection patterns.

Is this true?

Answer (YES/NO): YES